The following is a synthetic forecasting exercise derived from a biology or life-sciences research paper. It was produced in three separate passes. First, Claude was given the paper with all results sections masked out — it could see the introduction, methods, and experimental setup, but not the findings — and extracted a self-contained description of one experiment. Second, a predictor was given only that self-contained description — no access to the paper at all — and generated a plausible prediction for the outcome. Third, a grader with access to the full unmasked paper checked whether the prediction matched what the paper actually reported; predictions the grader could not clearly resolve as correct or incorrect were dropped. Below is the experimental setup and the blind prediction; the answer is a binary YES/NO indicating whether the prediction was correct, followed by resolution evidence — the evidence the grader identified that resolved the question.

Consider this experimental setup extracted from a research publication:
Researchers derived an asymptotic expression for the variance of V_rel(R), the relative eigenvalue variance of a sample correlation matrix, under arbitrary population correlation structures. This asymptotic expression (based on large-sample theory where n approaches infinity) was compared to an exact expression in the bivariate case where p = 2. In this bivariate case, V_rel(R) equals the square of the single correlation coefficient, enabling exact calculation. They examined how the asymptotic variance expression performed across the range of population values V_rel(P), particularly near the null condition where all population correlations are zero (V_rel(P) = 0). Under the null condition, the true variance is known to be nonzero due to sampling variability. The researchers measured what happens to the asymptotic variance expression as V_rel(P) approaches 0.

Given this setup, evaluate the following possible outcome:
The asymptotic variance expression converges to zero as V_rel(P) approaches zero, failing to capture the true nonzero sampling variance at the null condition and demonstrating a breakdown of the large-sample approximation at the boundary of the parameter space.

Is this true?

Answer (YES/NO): YES